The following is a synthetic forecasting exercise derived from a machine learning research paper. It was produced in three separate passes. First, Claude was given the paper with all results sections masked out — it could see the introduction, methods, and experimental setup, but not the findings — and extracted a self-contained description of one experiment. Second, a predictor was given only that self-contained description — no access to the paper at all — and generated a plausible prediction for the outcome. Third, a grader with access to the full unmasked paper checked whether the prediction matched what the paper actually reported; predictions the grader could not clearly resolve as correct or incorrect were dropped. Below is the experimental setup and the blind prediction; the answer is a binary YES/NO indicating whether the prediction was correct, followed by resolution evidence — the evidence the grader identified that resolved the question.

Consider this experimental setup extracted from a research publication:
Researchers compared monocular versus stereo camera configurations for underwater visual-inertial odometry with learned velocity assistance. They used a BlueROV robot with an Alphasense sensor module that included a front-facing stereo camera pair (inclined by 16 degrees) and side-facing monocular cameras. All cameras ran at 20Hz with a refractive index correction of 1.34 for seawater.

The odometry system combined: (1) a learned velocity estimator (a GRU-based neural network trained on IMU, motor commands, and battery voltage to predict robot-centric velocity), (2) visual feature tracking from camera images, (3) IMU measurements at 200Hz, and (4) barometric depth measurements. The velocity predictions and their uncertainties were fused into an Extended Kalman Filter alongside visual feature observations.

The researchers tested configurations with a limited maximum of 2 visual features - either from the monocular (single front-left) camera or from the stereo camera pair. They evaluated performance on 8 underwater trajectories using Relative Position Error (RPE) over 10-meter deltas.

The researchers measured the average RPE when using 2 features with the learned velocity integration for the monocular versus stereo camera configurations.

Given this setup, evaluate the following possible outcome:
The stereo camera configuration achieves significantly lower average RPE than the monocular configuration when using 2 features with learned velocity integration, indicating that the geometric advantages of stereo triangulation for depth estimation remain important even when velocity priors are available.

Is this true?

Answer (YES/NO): YES